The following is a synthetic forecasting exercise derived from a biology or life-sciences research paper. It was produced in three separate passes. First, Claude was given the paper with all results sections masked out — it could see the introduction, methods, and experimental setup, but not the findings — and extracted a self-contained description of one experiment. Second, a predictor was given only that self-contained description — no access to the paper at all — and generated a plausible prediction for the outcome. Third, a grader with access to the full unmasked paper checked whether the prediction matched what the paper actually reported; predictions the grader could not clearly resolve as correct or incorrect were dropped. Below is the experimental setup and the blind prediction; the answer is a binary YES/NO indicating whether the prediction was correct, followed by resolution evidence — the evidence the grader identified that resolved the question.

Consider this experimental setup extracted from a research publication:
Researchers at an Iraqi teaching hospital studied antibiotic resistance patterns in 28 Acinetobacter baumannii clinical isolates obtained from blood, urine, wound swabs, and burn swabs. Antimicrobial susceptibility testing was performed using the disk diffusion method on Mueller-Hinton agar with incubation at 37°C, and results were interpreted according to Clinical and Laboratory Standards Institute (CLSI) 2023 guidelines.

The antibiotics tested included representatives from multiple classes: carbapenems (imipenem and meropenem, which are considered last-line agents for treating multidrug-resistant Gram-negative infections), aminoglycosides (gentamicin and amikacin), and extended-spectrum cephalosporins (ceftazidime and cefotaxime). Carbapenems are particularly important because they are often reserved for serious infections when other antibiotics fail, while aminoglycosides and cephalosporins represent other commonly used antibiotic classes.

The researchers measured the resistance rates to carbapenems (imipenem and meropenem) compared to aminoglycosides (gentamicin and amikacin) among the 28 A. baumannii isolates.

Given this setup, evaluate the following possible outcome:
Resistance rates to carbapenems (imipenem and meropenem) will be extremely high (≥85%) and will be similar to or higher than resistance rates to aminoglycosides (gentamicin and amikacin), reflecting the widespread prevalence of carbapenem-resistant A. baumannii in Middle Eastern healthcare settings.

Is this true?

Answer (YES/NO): NO